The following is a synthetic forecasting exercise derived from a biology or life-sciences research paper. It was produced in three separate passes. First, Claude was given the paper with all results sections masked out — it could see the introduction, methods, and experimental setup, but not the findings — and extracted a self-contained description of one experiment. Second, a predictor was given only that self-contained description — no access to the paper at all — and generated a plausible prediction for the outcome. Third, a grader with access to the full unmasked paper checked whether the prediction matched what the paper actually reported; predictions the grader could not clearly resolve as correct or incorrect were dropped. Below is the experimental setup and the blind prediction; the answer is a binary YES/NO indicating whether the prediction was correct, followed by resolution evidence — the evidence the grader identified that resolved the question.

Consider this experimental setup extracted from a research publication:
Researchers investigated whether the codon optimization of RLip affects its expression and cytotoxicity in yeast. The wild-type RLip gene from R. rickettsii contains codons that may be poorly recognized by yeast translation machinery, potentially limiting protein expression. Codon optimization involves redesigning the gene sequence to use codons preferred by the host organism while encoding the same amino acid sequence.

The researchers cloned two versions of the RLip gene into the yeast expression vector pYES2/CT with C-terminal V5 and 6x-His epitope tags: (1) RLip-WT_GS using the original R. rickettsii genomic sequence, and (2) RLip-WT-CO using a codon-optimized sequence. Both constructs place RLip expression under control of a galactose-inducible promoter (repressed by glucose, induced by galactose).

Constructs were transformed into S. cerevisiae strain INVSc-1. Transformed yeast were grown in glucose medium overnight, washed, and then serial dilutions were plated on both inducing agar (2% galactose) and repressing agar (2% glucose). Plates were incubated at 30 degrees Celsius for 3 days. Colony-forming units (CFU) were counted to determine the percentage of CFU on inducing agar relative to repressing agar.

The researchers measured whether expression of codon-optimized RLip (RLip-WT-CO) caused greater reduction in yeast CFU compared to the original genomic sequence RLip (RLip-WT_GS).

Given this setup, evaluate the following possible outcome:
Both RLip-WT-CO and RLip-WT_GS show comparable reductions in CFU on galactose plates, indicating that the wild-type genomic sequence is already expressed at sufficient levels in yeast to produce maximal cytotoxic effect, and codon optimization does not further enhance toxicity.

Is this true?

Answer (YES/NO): NO